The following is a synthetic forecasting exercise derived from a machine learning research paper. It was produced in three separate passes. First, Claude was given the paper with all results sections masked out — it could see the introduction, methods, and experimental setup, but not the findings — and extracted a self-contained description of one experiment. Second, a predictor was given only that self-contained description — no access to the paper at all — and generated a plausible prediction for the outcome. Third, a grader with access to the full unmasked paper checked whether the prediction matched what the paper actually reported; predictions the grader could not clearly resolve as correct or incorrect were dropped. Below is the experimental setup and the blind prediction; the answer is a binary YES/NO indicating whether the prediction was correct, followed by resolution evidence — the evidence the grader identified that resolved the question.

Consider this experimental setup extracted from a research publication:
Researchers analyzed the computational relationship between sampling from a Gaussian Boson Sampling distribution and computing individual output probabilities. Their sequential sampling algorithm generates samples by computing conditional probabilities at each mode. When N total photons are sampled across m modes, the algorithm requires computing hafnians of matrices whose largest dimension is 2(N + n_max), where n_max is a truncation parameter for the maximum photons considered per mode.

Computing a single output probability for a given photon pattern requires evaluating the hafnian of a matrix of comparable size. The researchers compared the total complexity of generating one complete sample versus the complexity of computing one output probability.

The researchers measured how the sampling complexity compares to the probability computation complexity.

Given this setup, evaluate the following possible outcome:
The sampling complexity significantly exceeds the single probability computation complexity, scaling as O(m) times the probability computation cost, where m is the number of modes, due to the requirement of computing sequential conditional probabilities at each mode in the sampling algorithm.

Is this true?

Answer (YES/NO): YES